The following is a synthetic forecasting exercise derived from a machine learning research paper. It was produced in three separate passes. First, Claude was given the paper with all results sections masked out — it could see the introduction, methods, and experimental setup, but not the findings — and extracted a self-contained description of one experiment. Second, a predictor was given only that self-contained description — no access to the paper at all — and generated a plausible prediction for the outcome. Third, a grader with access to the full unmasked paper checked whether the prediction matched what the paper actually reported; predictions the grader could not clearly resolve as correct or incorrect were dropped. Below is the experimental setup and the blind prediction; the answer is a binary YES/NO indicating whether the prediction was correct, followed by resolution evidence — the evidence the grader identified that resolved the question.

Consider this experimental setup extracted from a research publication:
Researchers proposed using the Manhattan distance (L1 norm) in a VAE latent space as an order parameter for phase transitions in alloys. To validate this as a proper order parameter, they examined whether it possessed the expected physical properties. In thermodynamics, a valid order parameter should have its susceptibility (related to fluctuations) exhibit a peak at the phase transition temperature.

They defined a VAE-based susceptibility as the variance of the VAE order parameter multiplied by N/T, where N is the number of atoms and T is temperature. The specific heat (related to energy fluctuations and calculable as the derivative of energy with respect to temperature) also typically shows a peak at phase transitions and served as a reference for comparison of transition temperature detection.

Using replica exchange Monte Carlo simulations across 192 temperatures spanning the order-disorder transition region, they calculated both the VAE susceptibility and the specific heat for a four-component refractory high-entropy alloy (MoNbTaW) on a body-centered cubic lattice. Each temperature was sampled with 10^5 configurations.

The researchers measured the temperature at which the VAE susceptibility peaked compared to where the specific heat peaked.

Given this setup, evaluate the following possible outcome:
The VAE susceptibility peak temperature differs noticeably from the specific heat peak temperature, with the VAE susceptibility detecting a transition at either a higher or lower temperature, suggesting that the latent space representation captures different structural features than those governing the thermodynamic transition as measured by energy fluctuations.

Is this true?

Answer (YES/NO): NO